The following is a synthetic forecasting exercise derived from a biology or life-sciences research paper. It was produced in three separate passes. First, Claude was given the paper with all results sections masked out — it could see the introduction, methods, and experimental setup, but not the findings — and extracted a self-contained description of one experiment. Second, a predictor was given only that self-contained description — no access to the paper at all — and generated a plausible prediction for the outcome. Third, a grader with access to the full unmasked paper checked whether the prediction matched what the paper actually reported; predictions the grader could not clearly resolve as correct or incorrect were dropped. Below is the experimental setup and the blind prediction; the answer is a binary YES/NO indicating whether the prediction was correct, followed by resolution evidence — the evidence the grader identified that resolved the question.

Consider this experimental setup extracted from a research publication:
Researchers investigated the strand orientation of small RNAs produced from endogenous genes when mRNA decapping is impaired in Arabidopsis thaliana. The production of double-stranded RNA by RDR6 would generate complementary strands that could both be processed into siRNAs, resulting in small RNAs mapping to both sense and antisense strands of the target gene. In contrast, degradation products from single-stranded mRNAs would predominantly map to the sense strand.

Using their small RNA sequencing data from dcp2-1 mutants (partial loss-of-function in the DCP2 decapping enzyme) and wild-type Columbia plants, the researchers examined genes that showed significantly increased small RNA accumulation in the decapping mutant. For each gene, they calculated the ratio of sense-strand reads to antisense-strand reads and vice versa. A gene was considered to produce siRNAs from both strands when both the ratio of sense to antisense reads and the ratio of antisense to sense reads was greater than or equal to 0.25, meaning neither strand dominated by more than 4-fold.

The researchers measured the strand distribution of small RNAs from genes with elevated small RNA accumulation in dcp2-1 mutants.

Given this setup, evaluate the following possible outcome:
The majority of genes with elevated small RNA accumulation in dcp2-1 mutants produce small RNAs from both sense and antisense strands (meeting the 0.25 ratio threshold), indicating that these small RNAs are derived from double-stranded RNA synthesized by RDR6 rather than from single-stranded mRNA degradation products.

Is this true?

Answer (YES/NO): NO